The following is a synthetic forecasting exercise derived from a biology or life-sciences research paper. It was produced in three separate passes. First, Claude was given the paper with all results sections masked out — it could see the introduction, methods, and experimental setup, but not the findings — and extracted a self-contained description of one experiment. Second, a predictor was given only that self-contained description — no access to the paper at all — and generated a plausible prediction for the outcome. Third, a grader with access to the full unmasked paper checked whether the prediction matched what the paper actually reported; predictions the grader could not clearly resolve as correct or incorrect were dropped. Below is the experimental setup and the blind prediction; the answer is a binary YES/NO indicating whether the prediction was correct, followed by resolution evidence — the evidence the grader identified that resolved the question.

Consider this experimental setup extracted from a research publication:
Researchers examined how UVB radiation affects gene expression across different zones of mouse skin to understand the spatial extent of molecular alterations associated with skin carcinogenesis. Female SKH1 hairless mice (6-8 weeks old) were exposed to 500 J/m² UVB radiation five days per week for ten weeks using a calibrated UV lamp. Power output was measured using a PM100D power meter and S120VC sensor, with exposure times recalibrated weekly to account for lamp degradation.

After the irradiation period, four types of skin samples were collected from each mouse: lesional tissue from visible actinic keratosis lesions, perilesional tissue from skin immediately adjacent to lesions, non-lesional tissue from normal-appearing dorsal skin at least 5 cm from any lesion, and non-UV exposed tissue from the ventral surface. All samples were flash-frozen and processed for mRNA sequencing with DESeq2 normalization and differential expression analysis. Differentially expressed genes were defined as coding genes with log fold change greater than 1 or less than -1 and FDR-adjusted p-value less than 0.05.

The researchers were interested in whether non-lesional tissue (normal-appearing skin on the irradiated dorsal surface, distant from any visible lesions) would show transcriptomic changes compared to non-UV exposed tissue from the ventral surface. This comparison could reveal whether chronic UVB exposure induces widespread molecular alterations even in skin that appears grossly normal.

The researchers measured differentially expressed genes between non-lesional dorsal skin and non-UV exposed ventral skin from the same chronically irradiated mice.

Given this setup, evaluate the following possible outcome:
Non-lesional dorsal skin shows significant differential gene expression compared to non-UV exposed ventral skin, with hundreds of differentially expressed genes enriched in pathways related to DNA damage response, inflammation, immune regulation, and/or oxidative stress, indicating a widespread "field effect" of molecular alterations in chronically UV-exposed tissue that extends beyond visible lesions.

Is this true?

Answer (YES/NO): NO